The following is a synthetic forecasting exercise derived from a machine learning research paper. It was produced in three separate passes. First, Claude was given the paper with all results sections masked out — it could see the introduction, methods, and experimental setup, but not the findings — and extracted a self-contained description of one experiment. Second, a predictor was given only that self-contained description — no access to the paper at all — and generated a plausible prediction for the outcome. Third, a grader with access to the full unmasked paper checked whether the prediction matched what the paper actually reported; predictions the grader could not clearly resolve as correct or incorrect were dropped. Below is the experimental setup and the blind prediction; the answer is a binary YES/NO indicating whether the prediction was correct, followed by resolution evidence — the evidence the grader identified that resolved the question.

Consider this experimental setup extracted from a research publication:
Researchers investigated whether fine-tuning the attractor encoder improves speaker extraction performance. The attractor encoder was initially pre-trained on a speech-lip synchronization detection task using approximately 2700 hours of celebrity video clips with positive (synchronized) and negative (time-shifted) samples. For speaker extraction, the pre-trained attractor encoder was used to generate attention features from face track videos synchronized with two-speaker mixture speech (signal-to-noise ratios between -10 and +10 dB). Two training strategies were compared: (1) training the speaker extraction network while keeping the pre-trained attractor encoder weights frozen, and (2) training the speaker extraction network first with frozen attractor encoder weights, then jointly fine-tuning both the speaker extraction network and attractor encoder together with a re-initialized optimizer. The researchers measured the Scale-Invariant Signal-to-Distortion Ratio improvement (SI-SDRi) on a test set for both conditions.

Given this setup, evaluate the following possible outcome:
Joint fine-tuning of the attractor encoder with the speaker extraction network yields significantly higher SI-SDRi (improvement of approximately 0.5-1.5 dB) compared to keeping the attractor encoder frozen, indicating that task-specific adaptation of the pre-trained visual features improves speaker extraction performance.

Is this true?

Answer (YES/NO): NO